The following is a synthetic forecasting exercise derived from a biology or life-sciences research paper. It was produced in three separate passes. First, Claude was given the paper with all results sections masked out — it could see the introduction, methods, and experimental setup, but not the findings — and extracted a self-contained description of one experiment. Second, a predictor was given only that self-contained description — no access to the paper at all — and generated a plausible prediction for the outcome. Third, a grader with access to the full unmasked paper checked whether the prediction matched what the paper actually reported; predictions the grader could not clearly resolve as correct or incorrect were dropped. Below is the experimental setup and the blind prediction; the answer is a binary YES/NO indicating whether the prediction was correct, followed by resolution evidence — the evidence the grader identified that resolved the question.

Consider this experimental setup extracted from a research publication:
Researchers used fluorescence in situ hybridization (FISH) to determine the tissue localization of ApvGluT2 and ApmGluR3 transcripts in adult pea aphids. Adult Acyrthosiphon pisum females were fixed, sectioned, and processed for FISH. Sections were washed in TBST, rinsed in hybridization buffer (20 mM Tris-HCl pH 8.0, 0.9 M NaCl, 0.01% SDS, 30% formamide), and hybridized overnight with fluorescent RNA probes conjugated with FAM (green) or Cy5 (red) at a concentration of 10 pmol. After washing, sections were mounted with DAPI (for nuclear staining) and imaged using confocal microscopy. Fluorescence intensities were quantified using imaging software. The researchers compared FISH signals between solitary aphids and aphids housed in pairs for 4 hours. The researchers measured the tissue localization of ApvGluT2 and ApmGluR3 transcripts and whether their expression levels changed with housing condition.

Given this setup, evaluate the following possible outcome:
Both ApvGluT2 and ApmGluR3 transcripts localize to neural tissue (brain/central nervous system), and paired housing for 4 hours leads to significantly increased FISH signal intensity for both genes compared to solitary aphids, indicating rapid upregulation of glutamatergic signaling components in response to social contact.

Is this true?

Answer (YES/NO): NO